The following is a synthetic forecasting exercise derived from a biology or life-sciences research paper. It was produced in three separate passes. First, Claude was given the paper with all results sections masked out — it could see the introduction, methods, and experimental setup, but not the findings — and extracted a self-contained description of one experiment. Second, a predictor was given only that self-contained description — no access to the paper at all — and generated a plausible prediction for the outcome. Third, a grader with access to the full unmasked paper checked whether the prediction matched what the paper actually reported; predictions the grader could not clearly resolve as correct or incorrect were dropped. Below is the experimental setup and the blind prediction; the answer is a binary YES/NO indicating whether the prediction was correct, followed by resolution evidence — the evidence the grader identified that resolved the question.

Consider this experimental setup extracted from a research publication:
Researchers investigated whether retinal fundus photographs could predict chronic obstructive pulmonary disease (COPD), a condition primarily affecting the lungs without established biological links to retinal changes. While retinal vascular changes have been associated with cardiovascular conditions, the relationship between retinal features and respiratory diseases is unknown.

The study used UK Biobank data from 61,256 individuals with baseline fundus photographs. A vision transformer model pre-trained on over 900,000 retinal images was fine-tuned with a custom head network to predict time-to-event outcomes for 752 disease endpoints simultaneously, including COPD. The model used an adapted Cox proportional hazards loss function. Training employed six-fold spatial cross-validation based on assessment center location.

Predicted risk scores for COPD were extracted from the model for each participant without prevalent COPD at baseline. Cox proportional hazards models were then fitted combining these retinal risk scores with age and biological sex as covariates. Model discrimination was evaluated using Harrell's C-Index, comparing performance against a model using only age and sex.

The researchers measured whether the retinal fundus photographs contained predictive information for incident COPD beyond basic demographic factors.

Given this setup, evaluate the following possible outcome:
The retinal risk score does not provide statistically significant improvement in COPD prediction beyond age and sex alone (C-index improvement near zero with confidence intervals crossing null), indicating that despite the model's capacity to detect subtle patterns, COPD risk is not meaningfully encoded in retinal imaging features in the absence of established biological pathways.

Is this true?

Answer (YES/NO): NO